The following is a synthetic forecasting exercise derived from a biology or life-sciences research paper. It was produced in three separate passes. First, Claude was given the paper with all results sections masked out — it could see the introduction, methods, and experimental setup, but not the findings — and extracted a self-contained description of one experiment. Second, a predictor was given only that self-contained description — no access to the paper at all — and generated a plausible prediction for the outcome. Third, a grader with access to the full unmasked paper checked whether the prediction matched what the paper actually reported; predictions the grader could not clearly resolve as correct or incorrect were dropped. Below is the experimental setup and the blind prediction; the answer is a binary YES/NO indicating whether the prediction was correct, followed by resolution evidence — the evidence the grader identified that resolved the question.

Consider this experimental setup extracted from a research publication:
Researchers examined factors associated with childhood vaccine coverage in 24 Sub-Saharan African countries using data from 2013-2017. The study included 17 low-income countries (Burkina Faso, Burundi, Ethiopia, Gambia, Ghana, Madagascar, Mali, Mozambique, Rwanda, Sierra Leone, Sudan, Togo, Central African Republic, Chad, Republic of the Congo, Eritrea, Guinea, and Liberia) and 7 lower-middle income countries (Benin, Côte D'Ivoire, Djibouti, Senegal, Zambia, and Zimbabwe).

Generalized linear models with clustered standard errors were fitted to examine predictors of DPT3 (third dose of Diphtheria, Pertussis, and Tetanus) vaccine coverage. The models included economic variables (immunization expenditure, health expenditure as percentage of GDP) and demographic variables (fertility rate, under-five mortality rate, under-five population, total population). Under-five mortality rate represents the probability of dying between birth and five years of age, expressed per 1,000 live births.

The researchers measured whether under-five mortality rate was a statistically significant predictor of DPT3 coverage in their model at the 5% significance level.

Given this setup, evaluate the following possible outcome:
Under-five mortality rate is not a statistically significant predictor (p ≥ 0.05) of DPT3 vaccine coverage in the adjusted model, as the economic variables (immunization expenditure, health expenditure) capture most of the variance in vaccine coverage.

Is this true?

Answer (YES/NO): NO